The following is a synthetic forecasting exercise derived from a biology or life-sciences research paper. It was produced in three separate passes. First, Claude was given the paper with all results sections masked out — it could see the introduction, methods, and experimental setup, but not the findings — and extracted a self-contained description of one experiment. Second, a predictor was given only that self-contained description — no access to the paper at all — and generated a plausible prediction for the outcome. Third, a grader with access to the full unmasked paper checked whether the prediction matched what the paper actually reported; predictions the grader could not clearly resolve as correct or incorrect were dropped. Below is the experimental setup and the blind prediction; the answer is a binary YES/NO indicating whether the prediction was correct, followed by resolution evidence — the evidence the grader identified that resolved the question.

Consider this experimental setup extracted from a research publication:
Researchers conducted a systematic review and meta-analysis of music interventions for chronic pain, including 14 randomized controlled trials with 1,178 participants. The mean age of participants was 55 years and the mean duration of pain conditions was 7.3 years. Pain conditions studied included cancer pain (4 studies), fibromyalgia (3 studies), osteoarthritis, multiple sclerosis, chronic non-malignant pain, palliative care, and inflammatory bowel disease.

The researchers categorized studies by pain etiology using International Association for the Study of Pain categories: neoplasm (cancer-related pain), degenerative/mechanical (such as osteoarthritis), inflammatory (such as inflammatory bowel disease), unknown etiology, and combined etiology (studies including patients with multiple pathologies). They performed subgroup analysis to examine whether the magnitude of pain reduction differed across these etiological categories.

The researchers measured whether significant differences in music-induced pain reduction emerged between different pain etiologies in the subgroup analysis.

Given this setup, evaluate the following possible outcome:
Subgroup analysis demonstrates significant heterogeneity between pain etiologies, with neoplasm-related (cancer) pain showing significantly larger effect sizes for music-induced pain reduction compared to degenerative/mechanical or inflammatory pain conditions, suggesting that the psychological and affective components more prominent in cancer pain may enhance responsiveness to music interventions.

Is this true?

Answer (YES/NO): NO